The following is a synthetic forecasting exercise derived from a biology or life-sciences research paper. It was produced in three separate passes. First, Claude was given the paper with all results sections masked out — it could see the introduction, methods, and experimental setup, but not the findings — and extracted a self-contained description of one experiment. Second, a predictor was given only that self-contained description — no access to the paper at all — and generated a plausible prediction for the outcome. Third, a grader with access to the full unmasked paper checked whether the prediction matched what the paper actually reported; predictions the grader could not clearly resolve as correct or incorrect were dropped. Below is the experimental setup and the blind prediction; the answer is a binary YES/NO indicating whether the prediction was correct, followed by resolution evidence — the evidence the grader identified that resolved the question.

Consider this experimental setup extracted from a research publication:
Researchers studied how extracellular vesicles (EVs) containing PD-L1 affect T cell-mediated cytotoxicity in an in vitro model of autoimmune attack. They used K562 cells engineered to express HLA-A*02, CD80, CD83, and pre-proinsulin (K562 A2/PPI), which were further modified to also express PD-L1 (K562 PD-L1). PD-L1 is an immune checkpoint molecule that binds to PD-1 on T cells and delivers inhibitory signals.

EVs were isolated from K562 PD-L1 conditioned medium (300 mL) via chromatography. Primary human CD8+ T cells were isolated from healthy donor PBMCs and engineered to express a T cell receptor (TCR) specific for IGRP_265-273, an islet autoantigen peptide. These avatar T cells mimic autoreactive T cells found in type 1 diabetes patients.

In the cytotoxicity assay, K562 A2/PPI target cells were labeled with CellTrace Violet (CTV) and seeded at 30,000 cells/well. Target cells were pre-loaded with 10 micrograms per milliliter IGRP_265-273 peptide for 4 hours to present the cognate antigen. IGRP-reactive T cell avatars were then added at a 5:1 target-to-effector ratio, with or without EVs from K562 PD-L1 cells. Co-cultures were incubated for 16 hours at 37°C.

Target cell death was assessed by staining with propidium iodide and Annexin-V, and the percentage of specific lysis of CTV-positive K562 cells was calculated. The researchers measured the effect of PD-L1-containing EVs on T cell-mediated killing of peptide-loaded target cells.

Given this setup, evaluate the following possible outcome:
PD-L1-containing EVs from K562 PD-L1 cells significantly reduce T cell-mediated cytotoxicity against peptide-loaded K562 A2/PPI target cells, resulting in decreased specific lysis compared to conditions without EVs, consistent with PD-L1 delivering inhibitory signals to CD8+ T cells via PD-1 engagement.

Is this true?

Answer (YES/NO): YES